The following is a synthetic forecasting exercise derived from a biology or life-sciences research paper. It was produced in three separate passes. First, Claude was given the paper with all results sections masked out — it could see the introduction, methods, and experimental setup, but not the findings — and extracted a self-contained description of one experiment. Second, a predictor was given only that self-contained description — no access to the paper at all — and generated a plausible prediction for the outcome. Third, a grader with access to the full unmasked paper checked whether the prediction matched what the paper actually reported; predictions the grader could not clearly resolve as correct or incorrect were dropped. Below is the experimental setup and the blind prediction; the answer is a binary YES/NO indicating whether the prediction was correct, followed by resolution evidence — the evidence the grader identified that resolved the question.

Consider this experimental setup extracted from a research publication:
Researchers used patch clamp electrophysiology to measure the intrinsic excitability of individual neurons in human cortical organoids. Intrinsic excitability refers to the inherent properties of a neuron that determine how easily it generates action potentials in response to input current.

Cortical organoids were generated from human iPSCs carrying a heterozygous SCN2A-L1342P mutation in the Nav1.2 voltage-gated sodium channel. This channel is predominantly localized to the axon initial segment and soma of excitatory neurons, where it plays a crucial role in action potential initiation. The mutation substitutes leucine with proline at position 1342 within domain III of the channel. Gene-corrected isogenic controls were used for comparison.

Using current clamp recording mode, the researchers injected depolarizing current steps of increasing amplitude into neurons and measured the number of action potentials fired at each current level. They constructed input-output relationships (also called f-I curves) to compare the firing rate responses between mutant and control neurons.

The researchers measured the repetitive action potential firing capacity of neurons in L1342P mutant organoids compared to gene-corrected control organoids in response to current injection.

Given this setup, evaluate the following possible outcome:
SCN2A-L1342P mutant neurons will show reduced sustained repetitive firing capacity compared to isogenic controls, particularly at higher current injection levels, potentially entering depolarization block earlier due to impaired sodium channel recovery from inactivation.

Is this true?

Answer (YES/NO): NO